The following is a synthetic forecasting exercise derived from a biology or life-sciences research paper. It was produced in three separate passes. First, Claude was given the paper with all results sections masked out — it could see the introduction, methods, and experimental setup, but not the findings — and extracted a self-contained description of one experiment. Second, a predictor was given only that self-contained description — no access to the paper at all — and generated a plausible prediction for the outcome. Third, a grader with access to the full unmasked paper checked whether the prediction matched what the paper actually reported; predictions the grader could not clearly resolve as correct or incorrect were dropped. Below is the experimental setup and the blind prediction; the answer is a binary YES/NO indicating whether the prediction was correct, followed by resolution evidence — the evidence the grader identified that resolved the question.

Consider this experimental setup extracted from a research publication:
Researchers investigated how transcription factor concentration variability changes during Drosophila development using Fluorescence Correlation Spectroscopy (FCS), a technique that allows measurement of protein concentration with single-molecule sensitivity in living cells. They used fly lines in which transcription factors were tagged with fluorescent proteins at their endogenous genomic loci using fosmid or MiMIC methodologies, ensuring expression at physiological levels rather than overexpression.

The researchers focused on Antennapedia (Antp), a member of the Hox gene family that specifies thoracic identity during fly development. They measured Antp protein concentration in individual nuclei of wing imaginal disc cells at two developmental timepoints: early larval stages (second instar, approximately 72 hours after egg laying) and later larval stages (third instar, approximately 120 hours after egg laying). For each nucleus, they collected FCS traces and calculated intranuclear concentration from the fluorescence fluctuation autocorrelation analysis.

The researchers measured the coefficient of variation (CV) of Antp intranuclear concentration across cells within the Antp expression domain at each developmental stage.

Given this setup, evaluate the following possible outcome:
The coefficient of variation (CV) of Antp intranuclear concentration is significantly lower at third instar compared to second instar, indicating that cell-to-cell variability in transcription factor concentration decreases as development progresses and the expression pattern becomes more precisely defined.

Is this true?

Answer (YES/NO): YES